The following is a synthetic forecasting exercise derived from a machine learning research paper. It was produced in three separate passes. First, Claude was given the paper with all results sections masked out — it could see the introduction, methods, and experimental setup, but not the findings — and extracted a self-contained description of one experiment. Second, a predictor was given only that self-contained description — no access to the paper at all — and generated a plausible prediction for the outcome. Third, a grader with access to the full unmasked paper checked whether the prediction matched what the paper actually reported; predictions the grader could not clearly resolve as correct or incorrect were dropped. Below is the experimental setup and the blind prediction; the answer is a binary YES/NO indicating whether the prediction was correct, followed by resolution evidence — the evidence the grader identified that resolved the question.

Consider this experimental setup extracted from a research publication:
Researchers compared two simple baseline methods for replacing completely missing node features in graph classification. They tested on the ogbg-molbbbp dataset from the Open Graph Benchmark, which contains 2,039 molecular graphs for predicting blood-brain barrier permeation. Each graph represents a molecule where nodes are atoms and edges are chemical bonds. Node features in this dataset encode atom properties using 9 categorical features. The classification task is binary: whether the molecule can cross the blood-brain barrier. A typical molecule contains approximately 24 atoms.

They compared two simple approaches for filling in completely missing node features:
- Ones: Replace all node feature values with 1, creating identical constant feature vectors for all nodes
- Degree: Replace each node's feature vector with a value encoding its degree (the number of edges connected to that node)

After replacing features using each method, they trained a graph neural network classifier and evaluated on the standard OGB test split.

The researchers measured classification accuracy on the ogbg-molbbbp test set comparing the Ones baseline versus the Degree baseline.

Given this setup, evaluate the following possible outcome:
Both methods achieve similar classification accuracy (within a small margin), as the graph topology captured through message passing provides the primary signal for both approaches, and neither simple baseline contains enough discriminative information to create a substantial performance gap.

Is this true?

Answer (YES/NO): YES